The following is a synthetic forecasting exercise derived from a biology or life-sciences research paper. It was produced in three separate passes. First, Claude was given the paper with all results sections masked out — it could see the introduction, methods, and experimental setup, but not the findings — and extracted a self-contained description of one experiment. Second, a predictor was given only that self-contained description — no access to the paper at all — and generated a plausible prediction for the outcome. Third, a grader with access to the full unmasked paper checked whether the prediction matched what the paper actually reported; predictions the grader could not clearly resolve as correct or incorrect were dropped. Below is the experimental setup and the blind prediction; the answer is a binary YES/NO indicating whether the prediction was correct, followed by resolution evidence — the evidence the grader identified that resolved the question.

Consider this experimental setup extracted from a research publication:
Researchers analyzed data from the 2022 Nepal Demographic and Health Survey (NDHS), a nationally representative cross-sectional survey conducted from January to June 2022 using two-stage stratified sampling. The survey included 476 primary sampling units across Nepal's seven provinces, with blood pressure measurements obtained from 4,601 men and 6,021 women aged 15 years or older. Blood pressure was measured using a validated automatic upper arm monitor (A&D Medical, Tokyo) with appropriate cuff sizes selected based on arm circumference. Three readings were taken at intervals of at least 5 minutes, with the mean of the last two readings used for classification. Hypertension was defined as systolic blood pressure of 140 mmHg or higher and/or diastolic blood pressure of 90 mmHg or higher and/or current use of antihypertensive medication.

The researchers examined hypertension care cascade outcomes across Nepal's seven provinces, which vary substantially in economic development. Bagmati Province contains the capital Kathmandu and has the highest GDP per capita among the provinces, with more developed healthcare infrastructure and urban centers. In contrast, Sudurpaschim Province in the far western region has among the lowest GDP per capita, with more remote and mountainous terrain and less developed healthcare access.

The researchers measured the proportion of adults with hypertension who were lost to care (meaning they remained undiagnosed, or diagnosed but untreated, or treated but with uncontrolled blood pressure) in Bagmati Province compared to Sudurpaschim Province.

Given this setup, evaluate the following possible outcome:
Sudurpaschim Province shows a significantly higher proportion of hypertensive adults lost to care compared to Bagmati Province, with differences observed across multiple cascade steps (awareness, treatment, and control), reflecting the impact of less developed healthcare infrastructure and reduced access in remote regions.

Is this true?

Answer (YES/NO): YES